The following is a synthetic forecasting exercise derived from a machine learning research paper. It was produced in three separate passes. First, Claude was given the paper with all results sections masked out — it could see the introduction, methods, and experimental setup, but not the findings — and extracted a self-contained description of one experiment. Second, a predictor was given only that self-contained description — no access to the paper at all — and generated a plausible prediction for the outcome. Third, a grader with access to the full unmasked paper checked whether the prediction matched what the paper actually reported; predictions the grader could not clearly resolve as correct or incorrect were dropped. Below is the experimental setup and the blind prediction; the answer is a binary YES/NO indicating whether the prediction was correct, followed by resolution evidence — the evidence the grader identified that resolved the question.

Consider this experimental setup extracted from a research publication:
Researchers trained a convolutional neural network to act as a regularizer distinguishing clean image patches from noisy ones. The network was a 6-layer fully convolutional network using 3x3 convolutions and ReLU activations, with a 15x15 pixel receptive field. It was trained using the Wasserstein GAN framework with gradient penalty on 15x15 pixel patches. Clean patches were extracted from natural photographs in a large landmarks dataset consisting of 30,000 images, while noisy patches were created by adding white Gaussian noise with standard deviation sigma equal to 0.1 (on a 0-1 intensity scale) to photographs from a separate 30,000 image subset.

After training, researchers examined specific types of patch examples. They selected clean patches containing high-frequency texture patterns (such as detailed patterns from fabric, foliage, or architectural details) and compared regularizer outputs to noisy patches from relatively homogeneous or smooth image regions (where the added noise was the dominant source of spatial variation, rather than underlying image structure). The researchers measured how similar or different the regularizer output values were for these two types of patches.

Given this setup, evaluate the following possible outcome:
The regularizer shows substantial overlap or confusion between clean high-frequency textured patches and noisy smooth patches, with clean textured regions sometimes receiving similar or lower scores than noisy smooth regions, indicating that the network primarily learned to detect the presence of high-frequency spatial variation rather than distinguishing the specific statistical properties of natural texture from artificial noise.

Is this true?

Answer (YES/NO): NO